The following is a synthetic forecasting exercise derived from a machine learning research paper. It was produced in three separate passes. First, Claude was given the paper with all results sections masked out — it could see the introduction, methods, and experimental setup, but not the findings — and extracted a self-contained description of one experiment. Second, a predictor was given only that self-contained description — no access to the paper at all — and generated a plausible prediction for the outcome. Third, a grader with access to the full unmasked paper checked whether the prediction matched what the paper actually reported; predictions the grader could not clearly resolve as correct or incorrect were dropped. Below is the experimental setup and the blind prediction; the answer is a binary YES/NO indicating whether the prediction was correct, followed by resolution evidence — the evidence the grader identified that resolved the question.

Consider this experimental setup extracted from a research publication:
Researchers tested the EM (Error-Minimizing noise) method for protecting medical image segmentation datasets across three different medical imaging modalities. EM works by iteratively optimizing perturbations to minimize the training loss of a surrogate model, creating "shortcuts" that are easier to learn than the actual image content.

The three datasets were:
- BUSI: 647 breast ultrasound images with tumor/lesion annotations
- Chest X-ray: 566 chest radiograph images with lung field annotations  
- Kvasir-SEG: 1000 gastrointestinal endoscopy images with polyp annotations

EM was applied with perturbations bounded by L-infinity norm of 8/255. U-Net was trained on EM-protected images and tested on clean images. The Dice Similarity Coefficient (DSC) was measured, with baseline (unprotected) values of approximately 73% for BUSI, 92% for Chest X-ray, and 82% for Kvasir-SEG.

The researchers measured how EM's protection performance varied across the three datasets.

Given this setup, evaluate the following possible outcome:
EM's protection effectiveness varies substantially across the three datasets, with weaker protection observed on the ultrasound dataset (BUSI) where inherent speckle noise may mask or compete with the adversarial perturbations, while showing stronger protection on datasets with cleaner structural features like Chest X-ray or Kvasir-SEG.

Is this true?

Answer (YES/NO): NO